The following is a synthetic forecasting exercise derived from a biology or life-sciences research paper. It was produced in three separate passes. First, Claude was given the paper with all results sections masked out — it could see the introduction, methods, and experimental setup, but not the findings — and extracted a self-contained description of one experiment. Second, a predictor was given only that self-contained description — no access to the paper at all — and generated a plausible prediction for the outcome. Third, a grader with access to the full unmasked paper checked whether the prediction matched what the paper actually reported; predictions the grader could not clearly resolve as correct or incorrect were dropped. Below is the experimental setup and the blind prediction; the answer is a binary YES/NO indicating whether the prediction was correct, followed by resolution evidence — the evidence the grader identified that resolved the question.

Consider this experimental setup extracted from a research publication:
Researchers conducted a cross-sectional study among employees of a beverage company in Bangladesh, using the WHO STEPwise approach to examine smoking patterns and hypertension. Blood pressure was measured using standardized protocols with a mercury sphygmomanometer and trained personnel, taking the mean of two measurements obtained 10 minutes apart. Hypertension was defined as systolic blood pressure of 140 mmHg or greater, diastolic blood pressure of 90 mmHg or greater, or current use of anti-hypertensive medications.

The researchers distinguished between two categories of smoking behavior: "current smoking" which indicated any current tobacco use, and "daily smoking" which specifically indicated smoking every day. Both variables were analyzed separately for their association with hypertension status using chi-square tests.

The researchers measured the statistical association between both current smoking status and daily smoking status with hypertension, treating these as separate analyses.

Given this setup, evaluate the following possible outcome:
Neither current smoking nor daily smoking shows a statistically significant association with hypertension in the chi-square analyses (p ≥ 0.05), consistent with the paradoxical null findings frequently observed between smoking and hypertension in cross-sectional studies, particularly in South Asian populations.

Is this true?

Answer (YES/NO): NO